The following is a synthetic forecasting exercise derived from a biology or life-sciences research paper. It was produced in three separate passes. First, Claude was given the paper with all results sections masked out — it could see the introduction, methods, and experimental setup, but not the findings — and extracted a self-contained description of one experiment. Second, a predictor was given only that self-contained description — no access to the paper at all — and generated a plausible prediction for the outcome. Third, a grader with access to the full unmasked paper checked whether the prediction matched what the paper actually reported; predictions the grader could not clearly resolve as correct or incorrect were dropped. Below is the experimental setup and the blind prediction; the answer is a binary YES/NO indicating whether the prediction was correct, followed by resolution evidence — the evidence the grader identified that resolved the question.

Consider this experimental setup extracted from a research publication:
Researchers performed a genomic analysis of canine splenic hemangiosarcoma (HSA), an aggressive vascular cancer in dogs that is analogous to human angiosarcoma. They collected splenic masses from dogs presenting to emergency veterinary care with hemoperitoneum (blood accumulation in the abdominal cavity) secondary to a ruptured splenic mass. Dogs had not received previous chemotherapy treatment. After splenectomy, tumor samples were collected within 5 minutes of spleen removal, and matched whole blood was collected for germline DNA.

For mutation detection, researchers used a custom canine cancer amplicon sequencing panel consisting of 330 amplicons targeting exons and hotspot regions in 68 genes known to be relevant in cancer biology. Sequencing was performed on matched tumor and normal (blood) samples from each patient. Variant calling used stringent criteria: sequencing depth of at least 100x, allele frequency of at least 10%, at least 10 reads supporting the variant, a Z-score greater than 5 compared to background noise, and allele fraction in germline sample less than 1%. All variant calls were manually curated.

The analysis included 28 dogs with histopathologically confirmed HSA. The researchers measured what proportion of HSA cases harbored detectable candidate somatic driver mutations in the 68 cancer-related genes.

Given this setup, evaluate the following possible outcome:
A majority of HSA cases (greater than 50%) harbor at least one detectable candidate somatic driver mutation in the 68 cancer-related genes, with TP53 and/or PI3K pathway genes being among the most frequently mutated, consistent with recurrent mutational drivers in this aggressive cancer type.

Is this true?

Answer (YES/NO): NO